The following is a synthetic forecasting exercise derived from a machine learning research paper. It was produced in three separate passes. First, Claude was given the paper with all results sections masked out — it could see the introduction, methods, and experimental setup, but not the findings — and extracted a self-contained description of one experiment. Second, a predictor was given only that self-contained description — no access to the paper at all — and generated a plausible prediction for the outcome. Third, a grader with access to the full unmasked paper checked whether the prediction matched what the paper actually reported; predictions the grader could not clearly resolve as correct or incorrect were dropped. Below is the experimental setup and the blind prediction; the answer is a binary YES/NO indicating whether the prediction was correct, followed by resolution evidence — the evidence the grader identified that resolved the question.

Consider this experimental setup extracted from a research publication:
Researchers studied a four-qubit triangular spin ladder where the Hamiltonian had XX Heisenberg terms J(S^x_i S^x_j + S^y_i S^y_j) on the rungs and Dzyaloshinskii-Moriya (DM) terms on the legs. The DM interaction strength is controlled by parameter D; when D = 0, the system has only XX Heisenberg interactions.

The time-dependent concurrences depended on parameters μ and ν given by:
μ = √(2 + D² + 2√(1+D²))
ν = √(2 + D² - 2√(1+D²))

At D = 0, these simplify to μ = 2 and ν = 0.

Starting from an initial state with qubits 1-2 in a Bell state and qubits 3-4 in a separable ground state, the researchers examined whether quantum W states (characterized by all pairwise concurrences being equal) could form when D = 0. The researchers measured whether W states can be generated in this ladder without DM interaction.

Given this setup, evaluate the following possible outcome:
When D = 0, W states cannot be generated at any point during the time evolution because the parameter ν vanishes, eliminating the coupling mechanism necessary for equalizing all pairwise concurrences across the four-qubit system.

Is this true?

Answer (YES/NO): NO